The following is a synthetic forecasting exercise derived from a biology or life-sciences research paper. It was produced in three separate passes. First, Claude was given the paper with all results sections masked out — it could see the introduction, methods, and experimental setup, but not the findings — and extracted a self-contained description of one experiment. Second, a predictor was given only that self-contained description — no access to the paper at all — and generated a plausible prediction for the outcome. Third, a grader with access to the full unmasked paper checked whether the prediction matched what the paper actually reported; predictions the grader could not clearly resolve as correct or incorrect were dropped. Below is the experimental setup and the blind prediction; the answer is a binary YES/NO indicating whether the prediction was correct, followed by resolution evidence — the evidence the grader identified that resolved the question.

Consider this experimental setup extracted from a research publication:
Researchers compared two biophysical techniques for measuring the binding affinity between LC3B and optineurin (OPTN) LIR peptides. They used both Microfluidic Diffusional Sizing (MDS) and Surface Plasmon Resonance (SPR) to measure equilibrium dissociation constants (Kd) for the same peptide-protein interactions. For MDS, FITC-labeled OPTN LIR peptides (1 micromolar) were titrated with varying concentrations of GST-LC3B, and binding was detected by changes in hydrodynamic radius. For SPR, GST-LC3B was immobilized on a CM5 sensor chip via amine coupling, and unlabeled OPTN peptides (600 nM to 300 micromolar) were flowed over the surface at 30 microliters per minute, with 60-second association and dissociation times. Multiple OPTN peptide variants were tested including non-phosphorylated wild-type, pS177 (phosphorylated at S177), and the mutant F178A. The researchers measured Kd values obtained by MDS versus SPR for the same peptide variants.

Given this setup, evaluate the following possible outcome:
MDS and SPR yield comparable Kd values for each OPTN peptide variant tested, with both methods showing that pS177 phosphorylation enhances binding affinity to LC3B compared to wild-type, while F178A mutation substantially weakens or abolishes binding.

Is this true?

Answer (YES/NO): YES